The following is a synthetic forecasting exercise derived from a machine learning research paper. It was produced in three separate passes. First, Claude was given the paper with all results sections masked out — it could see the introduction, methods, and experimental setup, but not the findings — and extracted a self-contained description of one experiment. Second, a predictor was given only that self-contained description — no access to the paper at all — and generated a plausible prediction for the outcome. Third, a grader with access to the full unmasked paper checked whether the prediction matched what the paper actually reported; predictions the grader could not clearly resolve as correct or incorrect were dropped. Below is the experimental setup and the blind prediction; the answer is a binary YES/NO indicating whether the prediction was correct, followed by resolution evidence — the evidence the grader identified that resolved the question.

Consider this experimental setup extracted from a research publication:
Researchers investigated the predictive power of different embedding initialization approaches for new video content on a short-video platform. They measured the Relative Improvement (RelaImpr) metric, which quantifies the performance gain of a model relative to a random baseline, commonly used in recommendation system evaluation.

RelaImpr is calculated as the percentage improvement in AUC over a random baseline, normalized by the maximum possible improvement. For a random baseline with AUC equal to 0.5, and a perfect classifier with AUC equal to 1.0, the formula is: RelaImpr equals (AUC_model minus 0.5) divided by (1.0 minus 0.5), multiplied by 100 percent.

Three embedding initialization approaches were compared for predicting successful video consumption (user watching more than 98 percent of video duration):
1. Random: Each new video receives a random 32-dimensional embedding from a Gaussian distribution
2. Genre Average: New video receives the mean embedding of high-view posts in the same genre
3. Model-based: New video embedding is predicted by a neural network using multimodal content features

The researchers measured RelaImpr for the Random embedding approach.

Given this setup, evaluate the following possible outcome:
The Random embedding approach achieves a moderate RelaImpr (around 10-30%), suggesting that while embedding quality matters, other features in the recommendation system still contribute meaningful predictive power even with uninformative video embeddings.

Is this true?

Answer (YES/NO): NO